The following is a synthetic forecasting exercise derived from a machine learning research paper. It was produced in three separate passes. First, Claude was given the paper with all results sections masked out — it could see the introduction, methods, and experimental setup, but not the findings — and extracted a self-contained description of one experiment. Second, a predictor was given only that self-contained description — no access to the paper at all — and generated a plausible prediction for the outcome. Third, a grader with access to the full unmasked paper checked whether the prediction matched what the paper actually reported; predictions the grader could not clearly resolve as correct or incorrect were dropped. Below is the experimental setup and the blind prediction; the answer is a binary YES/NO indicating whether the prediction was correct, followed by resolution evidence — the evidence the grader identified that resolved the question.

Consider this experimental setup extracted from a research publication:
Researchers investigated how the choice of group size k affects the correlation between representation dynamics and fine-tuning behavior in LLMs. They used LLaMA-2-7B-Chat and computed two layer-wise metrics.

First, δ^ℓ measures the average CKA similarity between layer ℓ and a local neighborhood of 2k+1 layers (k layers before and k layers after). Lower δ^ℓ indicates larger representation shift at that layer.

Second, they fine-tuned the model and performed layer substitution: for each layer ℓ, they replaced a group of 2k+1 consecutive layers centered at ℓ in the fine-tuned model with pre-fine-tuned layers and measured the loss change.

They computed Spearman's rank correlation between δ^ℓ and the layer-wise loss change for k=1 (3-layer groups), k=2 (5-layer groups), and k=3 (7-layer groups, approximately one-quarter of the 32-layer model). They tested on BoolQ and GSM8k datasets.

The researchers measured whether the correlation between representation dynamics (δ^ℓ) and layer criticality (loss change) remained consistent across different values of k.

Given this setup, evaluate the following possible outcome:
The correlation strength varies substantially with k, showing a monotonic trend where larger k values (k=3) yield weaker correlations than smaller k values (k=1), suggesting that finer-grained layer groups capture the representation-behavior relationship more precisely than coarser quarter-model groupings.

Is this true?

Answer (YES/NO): NO